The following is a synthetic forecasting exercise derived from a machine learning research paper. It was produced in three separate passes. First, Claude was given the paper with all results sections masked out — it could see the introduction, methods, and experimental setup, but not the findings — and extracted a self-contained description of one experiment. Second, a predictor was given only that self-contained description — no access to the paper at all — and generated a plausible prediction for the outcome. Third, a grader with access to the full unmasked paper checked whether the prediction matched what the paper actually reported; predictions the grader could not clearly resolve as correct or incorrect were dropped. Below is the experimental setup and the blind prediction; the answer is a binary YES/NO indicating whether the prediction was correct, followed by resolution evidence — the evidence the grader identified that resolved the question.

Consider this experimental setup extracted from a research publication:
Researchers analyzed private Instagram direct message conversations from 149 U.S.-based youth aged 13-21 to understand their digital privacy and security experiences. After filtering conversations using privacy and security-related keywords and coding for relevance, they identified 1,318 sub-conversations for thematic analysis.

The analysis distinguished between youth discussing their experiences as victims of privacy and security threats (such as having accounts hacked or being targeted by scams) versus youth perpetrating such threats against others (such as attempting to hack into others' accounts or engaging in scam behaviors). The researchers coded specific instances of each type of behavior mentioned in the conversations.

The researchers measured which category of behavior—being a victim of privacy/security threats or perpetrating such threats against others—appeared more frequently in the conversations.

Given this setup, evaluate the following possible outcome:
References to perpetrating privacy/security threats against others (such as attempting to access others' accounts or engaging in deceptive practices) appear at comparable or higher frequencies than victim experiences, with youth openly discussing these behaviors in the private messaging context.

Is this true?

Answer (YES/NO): YES